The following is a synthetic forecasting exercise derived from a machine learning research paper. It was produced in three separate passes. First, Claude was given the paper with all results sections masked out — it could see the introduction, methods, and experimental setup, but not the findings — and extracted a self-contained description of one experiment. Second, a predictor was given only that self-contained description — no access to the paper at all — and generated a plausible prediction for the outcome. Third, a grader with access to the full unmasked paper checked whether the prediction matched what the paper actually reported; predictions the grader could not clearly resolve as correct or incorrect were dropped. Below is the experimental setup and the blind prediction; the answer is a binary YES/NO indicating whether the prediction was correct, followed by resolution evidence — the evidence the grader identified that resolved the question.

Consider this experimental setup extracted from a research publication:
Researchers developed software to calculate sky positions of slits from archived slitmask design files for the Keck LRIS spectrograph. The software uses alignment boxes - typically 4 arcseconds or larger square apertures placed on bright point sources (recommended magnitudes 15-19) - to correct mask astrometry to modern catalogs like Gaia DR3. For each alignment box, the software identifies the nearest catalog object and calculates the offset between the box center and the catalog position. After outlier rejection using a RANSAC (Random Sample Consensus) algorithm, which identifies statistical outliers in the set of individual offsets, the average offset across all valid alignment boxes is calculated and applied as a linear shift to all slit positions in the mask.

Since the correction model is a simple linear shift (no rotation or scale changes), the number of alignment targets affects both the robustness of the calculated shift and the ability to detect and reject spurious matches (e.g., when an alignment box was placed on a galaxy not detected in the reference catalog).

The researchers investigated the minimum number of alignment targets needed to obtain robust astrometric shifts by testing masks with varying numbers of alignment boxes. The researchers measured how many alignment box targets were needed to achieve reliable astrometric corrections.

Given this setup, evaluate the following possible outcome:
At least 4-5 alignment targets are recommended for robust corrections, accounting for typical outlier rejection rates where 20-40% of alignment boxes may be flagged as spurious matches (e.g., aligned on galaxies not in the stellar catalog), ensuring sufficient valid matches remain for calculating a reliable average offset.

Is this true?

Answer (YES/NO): NO